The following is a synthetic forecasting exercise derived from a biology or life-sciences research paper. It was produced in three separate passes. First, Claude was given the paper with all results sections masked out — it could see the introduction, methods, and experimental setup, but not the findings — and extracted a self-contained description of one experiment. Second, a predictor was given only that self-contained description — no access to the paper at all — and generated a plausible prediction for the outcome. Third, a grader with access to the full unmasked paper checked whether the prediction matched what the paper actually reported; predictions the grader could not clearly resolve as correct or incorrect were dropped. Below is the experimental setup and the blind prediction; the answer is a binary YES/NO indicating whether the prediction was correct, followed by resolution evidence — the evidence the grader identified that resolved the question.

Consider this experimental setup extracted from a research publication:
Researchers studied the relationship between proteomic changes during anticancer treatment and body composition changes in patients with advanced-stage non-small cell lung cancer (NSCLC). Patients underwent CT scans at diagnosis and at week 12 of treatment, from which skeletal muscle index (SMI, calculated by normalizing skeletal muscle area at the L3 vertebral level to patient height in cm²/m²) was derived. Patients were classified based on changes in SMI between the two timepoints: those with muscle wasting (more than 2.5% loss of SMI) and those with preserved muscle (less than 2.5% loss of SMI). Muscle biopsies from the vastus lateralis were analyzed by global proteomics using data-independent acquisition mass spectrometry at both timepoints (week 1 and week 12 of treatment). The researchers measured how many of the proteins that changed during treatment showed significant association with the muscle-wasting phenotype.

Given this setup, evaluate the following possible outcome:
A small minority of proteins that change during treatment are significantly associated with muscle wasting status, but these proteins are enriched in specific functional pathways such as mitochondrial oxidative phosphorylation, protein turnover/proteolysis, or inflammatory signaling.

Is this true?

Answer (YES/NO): NO